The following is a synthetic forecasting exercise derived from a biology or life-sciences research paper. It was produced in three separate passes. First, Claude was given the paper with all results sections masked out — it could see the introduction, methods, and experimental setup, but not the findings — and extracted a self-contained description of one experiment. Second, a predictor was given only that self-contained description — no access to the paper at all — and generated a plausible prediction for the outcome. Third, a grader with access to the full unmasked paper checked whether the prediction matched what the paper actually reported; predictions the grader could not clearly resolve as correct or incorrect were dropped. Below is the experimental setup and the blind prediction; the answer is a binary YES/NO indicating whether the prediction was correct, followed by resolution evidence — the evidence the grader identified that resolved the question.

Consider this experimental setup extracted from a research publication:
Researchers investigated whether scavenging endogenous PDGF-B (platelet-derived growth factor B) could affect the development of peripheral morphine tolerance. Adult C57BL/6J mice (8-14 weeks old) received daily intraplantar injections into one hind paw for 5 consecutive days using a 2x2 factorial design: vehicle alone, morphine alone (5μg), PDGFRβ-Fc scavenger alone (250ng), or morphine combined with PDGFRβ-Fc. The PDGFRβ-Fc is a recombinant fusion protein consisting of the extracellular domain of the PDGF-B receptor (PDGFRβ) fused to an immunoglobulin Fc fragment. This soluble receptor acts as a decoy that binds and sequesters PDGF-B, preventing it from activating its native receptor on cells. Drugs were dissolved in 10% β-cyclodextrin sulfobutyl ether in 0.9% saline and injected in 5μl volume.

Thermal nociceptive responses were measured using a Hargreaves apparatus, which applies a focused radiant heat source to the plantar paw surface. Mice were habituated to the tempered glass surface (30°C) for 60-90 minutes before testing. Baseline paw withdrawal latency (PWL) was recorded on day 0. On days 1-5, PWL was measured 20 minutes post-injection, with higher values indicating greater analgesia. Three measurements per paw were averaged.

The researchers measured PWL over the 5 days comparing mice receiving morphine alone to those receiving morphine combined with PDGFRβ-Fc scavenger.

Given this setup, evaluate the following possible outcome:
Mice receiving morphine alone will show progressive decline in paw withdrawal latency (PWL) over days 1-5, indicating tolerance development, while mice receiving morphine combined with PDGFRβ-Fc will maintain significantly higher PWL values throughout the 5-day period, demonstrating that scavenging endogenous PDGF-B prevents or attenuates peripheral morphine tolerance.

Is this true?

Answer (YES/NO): YES